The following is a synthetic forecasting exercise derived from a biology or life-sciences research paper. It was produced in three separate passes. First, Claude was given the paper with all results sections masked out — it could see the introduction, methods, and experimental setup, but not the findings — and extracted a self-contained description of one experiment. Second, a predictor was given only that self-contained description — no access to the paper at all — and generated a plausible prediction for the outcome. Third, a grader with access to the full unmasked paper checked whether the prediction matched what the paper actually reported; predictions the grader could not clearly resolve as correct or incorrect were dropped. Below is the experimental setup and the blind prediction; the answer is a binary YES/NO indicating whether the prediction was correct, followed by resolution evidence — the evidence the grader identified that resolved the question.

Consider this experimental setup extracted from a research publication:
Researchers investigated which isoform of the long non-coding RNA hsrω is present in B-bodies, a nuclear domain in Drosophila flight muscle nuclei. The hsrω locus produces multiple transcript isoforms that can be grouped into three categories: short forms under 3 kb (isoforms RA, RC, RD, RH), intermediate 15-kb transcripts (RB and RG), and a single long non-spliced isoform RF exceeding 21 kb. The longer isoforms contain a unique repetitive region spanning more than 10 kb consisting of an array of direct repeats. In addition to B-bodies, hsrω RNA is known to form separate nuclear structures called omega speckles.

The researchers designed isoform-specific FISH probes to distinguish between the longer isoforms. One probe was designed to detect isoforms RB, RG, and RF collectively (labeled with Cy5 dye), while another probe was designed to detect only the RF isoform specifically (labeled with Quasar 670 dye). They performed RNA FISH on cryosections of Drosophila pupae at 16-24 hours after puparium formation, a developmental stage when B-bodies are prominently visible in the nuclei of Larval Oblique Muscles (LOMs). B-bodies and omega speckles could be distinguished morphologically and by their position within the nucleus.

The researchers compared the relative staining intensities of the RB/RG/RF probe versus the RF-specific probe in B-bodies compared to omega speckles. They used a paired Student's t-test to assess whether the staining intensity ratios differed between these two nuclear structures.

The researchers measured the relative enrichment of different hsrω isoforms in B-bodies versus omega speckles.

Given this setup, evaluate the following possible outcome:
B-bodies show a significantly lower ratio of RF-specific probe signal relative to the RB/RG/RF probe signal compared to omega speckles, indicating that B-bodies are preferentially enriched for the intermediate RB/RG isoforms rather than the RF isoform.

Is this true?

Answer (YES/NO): NO